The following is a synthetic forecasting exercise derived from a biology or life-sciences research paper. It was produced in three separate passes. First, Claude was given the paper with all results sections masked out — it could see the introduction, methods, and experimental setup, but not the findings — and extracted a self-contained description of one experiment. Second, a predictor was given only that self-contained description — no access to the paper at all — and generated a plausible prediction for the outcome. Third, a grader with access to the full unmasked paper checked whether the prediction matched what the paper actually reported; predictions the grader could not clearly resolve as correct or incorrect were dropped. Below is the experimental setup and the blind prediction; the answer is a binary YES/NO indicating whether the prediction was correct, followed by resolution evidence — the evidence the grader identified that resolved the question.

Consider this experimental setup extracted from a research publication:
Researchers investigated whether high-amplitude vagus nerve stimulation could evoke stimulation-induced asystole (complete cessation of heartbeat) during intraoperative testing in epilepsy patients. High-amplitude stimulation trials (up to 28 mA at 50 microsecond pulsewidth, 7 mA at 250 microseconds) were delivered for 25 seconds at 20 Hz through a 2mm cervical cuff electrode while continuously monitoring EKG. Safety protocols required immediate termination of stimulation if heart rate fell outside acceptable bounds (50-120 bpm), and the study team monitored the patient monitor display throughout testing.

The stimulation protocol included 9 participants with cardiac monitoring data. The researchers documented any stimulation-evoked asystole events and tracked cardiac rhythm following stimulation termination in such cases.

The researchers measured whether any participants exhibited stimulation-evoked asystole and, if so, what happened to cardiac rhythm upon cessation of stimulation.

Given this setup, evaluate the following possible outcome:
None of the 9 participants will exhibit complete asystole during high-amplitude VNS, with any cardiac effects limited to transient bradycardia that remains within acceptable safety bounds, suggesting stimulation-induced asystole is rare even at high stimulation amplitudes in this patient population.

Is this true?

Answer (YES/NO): NO